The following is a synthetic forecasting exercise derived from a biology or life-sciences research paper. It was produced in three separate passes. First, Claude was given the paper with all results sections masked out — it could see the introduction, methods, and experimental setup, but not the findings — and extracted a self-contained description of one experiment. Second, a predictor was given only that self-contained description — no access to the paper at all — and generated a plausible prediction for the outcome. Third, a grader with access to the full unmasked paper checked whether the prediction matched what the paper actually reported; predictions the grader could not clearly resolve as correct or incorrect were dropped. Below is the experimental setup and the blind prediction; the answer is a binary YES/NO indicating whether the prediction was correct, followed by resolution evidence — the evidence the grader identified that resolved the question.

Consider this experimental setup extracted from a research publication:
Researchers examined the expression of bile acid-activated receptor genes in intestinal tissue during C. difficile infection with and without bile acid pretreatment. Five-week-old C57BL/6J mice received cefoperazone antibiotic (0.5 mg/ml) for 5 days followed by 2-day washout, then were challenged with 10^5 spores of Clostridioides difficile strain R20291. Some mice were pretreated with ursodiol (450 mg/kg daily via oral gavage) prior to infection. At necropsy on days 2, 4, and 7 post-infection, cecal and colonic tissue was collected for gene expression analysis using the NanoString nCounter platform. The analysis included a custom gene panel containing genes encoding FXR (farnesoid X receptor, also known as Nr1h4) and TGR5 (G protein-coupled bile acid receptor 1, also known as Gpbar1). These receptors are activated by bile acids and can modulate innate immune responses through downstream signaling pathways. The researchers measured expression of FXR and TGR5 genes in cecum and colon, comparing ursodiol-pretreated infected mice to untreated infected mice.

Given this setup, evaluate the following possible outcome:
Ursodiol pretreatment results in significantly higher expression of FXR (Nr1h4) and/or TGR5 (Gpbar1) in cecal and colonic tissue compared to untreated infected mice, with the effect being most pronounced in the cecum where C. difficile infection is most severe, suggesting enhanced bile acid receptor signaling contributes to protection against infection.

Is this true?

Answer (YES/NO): NO